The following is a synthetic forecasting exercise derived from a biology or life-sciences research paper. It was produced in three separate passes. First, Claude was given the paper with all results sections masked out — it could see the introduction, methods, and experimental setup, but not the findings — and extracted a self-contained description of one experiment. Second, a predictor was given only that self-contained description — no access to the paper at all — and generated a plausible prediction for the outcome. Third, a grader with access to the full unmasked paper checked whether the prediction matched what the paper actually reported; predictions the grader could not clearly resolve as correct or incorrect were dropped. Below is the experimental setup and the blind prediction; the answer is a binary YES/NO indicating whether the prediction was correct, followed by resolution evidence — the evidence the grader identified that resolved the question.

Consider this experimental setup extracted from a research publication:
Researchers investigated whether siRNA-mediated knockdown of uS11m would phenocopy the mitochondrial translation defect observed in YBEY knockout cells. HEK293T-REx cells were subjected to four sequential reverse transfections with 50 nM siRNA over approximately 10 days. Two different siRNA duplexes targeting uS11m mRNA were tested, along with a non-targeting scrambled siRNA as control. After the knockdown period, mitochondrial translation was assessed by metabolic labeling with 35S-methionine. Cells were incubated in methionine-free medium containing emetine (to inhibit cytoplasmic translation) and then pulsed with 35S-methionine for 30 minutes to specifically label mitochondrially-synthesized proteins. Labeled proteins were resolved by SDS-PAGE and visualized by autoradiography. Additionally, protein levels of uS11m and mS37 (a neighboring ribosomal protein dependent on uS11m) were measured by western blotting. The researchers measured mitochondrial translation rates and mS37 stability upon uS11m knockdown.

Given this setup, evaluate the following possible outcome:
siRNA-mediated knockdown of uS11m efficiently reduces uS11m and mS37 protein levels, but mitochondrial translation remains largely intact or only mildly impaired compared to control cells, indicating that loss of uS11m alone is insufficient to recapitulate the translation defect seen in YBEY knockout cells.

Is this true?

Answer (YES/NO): NO